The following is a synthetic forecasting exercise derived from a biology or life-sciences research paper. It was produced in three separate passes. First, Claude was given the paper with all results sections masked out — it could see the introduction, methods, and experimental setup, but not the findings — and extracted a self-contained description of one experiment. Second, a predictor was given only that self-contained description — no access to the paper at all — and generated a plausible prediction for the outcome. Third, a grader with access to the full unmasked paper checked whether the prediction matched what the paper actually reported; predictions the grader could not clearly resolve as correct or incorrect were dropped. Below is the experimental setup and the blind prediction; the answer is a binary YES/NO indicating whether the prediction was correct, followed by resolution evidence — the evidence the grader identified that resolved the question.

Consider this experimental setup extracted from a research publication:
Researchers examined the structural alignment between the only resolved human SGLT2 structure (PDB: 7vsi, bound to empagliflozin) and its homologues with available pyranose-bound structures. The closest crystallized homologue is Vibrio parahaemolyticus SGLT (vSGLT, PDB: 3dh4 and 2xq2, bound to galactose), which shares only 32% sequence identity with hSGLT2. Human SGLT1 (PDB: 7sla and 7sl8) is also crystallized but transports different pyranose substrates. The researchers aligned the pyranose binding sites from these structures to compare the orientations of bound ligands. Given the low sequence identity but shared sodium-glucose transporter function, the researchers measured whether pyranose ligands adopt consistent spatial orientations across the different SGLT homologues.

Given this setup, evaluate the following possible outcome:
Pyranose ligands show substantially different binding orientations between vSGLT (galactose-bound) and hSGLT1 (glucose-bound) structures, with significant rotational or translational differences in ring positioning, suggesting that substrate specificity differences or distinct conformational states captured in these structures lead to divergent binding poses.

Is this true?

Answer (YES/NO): NO